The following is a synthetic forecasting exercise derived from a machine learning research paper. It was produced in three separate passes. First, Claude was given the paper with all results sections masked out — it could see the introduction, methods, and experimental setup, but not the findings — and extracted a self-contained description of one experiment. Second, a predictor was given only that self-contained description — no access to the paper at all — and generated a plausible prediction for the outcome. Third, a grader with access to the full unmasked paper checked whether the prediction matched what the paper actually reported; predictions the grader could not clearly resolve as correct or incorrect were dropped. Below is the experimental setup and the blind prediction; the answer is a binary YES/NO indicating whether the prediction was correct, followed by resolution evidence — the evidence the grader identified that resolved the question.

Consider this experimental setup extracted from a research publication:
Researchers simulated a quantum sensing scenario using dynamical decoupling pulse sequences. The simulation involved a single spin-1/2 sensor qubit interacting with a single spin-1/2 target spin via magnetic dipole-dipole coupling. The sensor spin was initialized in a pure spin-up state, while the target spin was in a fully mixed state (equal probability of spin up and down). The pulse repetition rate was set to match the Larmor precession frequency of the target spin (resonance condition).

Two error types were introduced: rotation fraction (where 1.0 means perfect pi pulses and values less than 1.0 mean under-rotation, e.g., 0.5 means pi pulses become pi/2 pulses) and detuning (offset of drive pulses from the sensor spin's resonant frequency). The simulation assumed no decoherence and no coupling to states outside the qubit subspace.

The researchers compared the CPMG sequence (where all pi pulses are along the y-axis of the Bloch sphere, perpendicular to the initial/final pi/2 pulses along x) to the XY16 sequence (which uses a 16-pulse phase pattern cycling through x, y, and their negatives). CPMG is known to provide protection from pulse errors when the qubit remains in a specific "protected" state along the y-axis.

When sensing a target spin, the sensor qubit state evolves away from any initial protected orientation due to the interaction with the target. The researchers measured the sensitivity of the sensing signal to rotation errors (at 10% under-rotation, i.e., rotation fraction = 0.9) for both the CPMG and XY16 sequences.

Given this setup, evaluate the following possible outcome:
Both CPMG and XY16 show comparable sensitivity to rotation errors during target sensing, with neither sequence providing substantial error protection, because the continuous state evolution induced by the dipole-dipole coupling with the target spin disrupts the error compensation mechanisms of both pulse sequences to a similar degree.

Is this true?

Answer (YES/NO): NO